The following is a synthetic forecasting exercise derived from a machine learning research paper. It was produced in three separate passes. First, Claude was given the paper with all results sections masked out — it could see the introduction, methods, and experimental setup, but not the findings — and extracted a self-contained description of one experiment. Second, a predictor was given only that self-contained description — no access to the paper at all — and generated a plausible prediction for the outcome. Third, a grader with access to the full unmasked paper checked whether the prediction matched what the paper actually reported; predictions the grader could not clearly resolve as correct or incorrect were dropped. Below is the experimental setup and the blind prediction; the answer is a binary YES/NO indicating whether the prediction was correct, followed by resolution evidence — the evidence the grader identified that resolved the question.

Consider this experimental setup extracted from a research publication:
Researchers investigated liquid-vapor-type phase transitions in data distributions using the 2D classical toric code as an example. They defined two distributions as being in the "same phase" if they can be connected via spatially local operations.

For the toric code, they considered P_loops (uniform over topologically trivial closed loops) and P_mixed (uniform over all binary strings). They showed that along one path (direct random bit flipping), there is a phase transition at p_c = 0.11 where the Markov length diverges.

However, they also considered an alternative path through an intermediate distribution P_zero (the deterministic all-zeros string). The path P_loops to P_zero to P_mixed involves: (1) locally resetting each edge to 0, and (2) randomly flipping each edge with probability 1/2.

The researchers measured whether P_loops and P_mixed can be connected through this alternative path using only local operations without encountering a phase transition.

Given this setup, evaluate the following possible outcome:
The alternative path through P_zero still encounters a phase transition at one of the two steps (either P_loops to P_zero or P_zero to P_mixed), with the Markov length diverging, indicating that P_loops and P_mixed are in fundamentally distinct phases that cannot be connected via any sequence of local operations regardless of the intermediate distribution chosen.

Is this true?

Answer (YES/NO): NO